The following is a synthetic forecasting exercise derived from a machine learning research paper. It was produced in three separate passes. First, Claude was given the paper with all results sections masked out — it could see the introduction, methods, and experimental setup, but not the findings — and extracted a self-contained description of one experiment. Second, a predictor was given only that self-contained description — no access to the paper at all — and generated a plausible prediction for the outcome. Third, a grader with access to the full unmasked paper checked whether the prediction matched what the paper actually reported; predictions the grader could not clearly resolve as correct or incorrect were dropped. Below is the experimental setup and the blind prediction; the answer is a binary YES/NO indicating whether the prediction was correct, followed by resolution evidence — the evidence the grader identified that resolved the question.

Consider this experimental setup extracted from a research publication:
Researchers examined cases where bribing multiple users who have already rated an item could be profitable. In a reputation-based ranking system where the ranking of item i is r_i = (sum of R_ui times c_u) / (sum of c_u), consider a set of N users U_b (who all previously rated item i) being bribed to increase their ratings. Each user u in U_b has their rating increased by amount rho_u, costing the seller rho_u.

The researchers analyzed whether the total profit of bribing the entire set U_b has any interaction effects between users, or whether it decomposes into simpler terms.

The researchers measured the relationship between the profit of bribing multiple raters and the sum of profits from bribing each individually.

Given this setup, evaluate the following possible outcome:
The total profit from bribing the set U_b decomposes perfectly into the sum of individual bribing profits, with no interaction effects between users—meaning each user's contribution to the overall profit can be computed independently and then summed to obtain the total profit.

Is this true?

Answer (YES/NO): YES